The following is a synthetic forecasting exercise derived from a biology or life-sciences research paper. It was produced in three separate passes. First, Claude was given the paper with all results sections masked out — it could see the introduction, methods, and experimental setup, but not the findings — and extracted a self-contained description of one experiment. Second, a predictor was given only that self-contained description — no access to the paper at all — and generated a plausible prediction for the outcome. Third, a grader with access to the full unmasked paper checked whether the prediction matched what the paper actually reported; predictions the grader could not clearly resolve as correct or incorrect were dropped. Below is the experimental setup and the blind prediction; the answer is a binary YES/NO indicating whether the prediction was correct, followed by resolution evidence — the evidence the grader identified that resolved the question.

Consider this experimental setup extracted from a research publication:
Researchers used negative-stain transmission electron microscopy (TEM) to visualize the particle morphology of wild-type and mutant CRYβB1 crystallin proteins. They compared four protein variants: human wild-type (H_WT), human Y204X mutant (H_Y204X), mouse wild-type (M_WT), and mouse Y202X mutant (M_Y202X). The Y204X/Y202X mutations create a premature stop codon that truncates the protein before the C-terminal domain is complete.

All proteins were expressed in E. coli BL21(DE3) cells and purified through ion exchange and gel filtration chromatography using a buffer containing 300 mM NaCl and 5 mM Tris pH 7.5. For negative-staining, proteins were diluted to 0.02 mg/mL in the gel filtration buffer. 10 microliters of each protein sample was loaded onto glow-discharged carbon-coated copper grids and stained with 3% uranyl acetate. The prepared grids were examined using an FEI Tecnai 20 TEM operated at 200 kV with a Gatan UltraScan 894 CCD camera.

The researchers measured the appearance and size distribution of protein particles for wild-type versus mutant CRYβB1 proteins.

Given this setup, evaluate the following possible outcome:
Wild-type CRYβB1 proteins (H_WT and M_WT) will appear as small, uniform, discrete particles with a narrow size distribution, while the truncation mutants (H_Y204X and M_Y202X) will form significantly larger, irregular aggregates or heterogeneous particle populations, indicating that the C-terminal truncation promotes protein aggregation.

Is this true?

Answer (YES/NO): YES